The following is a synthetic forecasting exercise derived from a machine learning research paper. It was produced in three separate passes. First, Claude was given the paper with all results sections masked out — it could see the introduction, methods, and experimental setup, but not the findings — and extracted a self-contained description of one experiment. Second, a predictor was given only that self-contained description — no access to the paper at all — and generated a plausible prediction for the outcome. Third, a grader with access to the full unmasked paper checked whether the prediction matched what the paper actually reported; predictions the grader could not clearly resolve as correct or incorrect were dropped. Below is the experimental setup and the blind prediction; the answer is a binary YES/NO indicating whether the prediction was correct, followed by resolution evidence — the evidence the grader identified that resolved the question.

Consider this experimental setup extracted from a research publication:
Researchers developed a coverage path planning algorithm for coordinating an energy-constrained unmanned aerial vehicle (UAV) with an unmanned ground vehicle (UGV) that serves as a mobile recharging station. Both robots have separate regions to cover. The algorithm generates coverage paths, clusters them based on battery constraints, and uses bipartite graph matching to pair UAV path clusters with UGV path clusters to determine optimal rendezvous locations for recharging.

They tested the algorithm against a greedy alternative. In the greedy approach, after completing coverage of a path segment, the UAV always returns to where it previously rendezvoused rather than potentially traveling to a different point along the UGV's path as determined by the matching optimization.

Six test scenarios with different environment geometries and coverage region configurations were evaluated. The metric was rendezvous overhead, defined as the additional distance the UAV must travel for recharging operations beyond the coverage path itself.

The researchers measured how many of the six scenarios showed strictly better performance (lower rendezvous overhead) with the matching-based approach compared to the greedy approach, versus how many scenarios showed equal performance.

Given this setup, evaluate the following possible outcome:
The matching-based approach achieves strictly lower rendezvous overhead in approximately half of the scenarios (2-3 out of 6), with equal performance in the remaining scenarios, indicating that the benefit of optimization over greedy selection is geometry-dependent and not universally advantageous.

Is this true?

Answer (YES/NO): NO